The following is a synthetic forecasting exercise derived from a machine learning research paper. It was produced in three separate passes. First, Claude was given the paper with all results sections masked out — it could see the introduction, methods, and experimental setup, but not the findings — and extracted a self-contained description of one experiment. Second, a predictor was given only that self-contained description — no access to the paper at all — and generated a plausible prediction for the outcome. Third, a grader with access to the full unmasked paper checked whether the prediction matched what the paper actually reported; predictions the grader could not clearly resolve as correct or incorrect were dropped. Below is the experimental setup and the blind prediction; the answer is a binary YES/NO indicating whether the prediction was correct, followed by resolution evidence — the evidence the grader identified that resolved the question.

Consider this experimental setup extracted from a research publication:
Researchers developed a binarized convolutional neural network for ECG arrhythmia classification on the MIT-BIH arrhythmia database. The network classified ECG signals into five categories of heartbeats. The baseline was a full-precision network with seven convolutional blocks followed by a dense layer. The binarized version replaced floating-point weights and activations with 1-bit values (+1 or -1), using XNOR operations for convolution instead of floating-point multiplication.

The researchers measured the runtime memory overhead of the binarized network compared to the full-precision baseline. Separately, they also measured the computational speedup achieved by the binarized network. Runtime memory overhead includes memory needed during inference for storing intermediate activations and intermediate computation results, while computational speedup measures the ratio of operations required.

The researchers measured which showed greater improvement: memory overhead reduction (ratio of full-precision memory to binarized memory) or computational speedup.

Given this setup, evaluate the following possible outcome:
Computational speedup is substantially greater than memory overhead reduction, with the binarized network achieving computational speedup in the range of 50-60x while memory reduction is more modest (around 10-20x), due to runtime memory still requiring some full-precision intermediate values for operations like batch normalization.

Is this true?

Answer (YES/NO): NO